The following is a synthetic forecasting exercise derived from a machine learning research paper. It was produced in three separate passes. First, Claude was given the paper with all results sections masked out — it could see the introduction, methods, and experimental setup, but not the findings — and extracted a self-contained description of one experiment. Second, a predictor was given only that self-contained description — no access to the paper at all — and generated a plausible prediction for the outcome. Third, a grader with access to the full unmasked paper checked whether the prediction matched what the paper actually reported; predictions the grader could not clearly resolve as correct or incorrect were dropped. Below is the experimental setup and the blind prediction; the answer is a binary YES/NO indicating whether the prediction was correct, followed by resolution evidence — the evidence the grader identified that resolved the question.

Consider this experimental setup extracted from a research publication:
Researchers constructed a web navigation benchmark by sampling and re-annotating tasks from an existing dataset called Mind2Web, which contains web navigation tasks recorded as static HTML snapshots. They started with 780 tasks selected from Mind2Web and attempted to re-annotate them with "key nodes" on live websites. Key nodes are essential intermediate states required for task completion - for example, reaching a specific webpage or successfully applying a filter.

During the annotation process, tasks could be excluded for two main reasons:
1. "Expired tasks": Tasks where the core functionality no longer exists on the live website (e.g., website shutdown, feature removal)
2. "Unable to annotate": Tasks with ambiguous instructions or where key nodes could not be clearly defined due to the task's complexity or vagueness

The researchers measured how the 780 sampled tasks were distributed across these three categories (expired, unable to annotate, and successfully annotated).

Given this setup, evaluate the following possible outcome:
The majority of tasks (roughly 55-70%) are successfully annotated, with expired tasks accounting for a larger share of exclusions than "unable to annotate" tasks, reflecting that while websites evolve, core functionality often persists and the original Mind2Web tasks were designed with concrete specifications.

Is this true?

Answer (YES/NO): NO